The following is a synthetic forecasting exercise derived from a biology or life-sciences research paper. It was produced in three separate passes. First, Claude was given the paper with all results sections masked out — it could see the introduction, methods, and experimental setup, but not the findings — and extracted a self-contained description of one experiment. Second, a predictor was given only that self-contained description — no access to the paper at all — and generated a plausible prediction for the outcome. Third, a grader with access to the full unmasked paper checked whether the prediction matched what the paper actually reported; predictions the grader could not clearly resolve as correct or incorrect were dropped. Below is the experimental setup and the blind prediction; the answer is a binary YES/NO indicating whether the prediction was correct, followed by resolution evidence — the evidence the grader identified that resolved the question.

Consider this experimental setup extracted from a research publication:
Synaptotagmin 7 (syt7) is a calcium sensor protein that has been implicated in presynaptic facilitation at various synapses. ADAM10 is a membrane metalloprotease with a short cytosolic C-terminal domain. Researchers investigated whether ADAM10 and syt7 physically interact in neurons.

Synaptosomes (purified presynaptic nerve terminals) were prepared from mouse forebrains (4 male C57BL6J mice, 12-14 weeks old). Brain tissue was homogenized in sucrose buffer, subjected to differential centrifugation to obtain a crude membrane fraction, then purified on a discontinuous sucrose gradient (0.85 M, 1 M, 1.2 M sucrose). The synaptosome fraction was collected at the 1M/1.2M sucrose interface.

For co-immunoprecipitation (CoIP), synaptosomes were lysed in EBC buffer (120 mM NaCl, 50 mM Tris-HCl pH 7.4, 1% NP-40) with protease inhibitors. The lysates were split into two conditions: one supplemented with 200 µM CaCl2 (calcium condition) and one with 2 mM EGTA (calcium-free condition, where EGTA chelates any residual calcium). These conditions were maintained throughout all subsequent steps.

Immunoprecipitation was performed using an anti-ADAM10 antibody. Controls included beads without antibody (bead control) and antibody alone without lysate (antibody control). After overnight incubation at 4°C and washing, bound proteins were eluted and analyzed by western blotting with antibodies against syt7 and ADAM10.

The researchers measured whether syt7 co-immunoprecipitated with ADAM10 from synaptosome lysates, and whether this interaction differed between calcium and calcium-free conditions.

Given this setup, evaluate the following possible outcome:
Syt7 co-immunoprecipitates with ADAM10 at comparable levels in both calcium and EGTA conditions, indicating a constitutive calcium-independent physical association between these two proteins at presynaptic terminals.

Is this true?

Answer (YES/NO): YES